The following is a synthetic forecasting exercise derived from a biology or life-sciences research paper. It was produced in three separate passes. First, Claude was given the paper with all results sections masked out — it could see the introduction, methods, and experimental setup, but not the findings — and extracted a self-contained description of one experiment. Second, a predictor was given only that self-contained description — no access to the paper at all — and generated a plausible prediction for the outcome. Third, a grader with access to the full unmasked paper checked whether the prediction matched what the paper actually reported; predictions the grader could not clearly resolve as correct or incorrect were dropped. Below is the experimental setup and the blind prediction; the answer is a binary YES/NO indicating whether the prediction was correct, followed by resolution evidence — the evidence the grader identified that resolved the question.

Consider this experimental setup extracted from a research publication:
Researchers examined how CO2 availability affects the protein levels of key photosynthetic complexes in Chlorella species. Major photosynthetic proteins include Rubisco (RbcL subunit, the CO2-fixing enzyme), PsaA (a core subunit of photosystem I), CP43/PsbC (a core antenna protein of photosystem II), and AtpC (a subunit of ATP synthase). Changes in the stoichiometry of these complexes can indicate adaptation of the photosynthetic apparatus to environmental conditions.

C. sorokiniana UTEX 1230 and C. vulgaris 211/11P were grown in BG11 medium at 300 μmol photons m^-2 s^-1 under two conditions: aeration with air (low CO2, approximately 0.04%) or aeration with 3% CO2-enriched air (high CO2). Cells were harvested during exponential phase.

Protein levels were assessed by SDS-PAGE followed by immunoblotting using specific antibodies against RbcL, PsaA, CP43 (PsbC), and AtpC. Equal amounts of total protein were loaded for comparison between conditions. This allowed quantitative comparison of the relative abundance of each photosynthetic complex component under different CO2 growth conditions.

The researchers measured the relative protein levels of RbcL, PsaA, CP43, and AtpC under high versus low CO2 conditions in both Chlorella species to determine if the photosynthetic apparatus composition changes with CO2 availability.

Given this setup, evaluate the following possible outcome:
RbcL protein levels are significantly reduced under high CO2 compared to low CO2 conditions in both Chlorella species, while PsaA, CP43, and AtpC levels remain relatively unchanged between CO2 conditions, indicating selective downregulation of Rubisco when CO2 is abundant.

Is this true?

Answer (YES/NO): NO